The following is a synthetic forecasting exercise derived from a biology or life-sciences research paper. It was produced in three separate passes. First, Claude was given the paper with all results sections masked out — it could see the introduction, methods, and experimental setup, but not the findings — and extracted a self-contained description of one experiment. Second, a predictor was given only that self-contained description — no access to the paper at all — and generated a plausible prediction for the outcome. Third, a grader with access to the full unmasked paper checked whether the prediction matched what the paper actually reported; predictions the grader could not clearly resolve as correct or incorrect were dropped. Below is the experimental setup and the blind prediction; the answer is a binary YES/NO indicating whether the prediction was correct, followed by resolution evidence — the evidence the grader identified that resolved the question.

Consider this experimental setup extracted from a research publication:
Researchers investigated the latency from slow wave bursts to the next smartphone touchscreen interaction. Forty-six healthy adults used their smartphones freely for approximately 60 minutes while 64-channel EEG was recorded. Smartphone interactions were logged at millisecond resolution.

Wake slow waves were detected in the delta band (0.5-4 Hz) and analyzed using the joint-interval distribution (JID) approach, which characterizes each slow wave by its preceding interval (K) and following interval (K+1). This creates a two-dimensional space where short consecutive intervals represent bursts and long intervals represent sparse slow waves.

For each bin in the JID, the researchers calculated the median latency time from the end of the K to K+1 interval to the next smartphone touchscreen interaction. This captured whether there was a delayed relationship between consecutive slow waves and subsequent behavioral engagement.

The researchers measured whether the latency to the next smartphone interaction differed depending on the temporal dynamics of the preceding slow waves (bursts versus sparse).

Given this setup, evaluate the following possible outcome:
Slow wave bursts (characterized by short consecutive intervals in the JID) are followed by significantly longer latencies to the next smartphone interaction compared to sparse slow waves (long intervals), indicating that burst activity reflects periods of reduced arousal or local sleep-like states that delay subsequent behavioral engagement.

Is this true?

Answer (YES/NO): YES